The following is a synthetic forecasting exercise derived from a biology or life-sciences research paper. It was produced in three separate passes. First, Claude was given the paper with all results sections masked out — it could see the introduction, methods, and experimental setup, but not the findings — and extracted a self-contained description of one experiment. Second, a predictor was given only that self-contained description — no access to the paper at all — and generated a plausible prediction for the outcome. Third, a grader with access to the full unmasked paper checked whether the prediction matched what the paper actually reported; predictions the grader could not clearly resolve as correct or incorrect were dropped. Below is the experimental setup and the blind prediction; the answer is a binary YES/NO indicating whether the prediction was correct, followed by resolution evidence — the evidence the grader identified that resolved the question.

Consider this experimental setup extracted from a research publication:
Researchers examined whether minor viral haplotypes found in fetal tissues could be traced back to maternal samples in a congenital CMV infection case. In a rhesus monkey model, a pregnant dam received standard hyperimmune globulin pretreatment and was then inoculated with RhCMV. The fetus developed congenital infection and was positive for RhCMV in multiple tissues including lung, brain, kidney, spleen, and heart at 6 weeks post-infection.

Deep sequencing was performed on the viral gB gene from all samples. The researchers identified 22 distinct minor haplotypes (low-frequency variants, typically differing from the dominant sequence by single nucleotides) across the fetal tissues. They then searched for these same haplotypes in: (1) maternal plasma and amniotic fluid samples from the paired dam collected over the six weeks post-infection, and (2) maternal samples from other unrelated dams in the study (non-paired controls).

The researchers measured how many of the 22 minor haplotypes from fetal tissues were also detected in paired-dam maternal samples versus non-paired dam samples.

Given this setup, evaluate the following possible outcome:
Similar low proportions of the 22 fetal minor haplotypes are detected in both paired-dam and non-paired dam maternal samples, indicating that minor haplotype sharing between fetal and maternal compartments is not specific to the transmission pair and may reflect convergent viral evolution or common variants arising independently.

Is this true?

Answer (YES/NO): NO